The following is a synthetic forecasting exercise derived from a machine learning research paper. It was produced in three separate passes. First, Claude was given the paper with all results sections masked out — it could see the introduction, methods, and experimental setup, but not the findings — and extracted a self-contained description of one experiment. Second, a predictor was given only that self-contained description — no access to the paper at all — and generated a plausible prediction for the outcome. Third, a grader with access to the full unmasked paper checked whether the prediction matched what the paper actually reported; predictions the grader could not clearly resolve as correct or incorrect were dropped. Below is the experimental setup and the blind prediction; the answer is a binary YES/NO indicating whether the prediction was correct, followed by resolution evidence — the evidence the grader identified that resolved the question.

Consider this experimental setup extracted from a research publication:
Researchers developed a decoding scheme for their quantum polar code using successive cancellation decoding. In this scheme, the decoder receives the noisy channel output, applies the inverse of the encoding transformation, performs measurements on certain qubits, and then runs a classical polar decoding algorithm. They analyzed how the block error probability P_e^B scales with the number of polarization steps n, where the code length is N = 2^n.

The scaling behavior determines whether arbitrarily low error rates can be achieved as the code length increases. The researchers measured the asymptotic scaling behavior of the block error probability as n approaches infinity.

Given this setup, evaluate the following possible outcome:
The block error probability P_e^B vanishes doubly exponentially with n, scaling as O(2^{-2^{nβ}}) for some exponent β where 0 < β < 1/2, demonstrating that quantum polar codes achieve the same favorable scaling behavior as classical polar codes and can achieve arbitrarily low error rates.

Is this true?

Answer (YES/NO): NO